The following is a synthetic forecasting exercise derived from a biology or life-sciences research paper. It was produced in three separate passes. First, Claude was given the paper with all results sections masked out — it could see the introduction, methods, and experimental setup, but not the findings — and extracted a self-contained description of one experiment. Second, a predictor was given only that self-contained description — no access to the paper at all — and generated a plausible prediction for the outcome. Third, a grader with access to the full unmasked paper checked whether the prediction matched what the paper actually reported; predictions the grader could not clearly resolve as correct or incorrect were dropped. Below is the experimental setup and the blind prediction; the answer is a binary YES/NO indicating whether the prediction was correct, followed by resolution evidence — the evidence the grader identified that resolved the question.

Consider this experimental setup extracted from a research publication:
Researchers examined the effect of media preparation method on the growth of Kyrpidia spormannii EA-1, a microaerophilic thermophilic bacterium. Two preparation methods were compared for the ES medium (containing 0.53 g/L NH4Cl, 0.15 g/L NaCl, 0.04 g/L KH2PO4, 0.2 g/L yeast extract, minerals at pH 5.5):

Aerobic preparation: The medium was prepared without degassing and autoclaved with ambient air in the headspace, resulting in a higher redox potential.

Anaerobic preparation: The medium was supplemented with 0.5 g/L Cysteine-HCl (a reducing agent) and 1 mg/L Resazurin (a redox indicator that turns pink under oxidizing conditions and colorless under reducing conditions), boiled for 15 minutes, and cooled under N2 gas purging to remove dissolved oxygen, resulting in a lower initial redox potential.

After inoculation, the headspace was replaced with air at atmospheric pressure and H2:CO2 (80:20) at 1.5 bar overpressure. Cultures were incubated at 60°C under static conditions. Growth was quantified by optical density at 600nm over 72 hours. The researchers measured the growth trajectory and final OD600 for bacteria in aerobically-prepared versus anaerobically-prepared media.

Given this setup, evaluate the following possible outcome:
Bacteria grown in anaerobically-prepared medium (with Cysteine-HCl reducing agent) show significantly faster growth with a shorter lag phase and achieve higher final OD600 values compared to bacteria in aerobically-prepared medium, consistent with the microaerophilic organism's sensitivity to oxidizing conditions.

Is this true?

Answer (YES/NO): NO